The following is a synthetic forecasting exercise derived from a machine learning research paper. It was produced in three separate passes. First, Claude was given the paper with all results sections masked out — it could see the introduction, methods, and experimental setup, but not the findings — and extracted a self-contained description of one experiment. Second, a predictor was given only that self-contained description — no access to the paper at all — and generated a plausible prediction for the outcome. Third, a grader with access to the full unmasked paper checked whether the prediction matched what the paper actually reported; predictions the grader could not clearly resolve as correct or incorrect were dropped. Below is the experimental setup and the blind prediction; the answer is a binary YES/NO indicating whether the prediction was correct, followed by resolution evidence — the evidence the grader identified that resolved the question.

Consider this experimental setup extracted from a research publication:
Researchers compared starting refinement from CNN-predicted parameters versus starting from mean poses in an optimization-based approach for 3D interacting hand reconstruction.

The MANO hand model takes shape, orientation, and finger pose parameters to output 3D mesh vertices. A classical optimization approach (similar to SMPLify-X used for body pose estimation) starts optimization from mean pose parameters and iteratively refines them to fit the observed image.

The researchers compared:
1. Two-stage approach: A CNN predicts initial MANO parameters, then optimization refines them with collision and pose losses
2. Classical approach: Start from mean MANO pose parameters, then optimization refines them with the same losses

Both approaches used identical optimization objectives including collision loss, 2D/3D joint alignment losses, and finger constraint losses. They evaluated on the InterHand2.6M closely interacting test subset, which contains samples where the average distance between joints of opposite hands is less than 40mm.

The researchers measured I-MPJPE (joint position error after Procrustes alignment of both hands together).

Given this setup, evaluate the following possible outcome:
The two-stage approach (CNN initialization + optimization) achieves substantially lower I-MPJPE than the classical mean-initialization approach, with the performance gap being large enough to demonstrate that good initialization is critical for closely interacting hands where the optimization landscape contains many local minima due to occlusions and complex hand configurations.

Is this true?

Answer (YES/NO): YES